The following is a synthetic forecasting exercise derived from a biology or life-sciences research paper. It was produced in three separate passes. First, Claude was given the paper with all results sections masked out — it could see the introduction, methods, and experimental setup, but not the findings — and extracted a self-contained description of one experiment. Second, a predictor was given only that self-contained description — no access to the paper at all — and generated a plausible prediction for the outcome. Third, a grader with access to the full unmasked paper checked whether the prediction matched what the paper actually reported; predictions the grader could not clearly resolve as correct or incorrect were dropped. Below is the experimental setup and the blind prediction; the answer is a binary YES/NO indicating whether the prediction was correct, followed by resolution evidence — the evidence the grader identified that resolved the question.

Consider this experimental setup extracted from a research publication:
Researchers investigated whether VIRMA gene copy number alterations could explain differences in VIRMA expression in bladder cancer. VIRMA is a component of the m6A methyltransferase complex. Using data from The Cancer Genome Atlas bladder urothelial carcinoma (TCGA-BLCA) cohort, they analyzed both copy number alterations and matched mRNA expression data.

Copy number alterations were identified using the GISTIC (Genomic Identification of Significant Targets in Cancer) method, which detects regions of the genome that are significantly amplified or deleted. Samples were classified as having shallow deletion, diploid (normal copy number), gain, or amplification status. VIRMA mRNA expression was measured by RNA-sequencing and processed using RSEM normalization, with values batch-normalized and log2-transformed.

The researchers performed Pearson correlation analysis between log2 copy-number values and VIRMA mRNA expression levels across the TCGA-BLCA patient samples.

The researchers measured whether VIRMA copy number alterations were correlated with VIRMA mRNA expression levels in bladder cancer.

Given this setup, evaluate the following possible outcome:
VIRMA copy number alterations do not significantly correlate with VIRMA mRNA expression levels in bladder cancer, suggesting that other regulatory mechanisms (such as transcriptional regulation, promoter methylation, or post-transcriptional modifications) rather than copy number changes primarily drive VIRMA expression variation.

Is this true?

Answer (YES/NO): NO